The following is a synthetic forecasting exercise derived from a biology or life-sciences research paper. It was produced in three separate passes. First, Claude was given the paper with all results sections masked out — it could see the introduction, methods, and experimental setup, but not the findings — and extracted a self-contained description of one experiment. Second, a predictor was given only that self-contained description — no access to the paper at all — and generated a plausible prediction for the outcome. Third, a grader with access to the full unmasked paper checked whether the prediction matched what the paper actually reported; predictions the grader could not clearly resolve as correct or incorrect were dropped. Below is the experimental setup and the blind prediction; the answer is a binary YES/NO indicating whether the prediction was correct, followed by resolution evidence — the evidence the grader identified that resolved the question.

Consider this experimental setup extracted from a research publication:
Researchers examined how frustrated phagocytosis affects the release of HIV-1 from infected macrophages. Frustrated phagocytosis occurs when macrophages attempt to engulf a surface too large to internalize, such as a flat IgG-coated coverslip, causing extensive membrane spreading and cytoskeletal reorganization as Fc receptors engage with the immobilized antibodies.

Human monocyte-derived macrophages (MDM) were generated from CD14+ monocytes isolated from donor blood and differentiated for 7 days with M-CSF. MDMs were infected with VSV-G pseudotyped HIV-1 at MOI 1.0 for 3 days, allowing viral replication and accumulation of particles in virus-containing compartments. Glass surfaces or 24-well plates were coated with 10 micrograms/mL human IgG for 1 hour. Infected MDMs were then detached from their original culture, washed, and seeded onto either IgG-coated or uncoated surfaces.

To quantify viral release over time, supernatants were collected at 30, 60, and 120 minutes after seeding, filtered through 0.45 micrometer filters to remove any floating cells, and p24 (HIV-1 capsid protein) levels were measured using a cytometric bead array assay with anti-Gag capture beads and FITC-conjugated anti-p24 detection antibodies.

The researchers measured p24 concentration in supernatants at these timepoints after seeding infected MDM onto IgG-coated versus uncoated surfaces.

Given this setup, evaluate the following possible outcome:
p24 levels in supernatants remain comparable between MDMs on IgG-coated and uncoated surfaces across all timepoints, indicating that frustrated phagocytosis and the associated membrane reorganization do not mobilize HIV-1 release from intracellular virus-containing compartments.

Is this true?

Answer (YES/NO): NO